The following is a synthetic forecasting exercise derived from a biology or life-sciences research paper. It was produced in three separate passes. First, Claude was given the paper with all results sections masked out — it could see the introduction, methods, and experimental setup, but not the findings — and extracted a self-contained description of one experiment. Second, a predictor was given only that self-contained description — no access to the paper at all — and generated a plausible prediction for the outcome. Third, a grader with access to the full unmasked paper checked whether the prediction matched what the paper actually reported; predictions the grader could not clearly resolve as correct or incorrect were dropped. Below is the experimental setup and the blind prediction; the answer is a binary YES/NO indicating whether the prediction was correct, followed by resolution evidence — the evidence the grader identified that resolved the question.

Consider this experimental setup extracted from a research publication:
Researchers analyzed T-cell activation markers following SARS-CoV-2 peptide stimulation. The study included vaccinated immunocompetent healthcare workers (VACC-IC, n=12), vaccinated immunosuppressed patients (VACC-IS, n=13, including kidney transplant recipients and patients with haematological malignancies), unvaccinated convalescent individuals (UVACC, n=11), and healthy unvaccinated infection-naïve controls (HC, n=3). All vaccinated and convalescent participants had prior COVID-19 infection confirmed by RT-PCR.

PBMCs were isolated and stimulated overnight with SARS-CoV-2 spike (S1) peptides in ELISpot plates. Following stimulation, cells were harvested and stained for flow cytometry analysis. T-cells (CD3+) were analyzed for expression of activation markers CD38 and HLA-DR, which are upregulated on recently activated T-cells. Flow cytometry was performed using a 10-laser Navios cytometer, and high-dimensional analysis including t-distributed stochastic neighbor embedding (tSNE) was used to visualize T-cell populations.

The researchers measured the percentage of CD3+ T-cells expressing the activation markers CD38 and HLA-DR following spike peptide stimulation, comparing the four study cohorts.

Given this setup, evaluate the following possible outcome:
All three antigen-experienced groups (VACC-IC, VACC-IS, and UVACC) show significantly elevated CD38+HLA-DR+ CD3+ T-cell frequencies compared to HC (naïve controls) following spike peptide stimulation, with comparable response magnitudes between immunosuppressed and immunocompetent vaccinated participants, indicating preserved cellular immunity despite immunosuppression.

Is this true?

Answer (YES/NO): NO